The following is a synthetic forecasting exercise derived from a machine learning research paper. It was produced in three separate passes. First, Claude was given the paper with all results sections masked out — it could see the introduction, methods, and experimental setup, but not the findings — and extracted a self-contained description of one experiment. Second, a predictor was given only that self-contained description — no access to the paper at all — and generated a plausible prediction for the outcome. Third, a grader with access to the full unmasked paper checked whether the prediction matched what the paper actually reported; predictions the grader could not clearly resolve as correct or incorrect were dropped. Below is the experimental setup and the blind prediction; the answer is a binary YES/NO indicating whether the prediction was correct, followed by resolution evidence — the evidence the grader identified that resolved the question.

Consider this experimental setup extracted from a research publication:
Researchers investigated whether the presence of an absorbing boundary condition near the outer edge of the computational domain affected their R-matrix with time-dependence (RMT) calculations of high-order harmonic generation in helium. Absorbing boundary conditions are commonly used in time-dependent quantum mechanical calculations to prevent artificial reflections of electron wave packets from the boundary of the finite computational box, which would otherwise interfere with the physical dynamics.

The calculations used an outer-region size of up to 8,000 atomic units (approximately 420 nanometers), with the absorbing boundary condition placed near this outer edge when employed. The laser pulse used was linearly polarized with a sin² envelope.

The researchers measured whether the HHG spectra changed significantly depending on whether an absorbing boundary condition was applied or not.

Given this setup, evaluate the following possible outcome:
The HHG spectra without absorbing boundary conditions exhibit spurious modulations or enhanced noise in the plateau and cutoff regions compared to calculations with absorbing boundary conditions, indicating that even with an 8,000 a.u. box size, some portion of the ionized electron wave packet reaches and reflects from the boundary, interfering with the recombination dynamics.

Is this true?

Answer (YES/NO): NO